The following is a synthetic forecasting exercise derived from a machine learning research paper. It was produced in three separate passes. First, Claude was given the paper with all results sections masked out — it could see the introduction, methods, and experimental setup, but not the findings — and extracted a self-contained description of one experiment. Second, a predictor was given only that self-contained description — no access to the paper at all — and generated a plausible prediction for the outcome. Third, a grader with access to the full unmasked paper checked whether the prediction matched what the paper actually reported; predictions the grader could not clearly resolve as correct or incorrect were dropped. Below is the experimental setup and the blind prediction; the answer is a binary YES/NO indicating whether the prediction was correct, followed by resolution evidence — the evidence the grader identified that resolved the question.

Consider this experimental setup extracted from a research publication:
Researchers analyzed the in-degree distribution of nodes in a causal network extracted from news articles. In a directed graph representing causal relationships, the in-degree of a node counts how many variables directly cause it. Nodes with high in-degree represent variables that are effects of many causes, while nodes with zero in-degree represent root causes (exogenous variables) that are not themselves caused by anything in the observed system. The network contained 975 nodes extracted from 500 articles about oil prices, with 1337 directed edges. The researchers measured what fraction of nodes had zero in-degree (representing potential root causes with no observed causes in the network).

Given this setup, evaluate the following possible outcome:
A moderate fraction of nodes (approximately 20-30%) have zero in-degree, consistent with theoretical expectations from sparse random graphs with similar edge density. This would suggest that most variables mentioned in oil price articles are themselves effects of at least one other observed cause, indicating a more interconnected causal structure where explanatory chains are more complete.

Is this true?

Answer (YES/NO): NO